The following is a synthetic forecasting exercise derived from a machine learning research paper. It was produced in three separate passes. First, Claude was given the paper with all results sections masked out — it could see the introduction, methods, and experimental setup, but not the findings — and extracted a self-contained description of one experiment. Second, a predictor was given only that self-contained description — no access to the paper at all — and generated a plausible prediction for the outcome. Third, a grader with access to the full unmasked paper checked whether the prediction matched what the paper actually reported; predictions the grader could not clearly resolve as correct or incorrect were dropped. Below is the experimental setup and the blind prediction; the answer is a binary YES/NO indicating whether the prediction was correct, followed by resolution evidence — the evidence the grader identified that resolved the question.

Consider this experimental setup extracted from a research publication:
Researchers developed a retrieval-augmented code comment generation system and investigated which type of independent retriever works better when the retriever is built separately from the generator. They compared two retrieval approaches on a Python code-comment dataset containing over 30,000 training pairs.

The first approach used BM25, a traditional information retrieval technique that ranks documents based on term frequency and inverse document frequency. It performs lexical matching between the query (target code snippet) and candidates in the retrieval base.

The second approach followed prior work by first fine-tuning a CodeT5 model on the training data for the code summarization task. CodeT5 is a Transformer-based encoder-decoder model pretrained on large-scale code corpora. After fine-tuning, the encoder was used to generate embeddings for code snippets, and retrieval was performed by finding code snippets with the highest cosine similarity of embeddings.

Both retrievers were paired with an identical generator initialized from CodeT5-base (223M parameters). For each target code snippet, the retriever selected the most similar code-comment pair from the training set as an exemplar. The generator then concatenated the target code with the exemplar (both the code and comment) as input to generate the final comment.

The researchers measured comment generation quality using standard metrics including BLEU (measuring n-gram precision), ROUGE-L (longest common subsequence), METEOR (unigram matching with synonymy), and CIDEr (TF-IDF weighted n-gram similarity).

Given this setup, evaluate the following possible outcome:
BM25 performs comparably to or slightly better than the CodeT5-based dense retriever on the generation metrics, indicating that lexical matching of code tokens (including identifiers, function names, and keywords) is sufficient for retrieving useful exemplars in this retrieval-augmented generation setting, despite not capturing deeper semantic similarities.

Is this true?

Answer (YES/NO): YES